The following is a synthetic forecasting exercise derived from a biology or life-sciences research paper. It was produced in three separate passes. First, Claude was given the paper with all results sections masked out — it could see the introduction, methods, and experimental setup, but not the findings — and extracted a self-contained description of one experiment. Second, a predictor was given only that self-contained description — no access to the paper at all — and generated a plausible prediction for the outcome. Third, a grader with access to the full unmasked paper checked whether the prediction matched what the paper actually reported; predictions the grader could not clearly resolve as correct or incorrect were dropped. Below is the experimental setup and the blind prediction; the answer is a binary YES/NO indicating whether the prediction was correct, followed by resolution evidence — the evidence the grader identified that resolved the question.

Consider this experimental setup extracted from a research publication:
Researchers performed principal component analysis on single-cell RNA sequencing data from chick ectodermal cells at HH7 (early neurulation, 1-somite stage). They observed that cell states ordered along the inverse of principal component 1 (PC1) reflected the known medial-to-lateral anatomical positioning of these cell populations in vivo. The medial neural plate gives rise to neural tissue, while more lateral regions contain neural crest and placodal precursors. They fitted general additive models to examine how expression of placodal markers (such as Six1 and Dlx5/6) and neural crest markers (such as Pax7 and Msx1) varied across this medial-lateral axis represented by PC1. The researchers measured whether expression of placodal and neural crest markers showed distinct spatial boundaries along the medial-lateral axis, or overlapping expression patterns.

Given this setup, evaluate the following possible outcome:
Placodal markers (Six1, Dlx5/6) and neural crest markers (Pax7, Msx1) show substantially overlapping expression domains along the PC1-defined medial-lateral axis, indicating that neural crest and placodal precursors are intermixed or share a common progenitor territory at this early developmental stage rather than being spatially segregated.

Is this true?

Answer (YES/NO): NO